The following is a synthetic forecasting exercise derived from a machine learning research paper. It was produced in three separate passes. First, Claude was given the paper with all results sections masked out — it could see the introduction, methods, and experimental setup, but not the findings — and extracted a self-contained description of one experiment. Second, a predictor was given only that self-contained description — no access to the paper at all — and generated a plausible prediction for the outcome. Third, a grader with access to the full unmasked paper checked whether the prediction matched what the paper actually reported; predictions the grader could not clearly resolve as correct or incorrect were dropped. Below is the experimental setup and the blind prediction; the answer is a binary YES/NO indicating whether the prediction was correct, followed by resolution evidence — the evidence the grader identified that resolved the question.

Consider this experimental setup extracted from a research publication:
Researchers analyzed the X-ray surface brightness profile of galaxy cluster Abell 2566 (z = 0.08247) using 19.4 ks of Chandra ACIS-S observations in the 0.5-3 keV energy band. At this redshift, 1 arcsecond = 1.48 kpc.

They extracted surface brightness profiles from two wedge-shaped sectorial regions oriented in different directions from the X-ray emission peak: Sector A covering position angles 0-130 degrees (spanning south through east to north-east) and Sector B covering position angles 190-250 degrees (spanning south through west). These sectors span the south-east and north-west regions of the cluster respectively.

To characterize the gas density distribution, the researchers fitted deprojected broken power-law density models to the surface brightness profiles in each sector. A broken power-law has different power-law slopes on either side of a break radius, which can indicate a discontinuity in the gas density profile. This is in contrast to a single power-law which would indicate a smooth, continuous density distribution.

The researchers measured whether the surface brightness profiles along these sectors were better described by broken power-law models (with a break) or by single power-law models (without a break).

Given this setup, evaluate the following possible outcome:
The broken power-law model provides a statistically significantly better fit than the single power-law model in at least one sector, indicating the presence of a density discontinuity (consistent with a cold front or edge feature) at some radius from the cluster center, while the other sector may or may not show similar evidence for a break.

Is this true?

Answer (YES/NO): YES